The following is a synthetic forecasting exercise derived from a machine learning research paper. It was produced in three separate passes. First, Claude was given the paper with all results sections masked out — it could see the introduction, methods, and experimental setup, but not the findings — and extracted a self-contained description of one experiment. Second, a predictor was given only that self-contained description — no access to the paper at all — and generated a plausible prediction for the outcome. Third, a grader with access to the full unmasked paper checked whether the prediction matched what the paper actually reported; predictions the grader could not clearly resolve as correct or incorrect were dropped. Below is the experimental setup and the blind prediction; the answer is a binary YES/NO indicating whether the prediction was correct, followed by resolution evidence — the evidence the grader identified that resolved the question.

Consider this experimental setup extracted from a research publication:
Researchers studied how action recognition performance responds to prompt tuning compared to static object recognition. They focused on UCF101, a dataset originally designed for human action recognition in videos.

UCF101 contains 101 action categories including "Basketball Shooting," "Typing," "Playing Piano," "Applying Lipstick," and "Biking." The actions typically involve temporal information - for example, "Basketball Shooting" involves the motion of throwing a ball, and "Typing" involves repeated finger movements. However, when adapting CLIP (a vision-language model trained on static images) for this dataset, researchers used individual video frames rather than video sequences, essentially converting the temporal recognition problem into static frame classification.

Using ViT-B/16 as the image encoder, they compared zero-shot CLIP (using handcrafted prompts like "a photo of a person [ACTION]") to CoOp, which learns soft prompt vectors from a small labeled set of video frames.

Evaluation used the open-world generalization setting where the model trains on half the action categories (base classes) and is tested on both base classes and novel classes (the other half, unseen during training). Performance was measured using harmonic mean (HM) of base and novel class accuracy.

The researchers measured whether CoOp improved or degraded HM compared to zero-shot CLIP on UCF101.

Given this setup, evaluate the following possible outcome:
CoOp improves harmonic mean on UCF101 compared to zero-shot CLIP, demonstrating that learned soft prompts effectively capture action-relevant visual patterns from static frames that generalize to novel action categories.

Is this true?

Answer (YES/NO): NO